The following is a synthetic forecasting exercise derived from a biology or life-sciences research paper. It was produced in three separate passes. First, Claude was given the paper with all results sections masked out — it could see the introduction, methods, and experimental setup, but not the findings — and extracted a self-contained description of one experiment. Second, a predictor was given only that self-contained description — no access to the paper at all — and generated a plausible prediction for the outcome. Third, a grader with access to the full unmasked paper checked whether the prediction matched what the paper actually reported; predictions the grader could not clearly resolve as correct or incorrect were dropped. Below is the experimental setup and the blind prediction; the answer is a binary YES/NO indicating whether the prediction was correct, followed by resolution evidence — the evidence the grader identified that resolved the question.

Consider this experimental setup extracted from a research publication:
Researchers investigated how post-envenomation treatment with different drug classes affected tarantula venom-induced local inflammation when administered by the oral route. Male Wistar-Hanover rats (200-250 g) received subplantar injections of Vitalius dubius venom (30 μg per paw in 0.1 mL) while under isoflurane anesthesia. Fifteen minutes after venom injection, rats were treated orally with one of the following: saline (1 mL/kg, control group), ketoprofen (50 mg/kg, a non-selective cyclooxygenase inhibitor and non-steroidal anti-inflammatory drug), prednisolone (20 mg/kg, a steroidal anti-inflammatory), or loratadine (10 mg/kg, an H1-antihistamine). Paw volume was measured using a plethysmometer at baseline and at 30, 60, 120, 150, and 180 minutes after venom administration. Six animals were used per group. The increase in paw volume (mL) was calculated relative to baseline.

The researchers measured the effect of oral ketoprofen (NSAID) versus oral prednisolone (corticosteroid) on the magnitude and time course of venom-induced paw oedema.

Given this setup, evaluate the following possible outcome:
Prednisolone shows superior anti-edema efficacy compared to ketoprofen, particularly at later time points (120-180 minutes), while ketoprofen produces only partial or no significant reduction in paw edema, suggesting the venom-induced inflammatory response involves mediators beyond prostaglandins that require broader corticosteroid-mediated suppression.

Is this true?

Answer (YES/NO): NO